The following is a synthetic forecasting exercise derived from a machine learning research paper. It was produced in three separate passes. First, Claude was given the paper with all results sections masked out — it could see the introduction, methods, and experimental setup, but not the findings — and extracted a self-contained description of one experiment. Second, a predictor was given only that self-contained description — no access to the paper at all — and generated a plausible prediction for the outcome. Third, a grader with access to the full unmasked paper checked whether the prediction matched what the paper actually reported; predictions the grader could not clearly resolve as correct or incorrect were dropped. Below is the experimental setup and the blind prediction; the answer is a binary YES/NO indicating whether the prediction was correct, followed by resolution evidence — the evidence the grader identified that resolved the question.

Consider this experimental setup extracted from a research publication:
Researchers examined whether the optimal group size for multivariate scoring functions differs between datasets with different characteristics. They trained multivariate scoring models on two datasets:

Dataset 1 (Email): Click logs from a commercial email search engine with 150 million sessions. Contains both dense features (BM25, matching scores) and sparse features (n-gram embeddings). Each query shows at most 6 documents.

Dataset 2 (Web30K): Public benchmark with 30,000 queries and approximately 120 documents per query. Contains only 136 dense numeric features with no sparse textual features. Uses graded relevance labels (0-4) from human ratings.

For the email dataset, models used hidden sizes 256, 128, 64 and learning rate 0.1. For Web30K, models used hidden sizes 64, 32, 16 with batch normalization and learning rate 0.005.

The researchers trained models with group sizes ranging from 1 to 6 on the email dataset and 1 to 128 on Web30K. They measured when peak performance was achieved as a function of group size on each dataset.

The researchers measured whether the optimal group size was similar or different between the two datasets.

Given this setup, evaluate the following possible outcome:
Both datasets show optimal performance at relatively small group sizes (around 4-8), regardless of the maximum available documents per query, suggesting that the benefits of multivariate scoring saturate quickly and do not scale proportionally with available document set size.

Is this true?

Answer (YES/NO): NO